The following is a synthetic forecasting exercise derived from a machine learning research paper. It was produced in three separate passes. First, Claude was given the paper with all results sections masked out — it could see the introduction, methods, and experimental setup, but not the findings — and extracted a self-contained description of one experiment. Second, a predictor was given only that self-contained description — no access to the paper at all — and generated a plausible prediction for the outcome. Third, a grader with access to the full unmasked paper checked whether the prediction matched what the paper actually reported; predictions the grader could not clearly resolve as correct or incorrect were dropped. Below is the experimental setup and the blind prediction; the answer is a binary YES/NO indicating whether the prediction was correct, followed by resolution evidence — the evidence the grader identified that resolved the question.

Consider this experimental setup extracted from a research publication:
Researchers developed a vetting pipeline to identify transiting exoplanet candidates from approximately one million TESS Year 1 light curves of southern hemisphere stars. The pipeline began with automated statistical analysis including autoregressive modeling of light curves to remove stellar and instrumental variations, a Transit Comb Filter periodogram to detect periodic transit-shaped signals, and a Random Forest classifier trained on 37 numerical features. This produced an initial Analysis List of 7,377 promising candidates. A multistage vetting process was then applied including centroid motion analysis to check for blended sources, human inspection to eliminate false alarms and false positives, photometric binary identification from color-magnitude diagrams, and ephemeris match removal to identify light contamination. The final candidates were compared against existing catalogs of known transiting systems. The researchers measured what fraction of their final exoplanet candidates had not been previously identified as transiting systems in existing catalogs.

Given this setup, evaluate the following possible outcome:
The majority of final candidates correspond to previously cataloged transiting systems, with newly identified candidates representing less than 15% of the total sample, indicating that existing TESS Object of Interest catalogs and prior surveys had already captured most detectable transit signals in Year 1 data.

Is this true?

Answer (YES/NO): NO